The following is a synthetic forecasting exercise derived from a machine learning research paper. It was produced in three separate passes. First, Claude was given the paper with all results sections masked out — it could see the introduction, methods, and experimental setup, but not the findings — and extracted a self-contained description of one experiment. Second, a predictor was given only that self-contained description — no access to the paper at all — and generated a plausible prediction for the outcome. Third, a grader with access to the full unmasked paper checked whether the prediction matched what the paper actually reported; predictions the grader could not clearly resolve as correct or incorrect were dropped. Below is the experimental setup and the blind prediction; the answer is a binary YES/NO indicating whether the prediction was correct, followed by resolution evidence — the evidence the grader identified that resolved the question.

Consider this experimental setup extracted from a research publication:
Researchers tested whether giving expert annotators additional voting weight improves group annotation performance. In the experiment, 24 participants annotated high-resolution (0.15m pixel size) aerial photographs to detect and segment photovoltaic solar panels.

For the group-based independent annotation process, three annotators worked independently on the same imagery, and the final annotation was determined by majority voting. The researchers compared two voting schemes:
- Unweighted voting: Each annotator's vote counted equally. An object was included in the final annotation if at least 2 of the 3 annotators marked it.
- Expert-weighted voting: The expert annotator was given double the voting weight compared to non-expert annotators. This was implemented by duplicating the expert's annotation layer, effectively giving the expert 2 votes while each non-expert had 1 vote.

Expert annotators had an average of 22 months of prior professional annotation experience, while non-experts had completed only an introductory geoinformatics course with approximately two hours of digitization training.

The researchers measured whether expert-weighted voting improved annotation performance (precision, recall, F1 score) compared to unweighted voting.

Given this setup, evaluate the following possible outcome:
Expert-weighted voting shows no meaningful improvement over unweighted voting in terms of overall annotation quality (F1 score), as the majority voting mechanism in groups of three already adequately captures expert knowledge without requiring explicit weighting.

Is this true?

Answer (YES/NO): YES